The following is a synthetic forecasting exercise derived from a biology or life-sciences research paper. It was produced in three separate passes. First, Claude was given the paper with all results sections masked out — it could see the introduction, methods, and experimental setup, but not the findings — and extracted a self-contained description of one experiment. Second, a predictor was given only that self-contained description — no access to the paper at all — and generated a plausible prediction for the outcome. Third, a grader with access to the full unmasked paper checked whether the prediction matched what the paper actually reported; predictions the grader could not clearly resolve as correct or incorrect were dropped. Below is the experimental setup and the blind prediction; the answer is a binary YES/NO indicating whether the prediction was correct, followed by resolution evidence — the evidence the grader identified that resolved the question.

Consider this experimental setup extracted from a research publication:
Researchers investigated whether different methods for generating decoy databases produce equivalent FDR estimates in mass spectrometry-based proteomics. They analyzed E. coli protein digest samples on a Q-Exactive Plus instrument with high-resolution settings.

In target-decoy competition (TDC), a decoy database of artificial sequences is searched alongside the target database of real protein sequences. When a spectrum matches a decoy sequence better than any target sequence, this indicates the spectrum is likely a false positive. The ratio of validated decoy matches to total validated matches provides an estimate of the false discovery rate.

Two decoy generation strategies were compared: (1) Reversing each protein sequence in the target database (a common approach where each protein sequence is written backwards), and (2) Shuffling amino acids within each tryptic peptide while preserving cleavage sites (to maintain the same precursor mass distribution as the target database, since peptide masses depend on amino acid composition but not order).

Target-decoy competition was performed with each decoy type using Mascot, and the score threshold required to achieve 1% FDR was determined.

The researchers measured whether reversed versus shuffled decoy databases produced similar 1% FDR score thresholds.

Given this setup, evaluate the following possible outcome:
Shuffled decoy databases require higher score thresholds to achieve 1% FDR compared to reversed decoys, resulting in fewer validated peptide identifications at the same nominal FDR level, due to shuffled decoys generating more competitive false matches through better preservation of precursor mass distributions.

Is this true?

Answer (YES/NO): NO